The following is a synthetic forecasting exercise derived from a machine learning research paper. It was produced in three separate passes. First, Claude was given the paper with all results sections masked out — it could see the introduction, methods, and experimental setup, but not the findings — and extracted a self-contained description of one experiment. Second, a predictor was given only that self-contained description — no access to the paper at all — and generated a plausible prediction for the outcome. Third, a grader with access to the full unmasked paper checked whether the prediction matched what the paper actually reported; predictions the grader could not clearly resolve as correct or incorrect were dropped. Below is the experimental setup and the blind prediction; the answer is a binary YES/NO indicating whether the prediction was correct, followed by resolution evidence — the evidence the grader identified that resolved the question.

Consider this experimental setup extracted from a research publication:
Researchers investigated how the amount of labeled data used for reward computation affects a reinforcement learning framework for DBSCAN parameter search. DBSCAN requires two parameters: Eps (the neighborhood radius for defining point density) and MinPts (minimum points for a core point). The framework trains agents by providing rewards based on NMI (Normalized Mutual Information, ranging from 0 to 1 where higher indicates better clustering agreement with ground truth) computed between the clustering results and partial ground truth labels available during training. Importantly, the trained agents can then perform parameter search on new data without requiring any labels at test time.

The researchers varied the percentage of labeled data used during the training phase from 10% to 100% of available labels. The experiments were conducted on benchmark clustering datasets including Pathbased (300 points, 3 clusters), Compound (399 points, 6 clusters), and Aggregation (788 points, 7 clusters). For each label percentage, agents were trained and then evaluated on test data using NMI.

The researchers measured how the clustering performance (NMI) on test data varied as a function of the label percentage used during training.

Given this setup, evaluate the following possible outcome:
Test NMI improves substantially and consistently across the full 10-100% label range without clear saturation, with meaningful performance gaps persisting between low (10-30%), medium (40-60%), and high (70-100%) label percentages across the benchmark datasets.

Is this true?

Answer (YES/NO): NO